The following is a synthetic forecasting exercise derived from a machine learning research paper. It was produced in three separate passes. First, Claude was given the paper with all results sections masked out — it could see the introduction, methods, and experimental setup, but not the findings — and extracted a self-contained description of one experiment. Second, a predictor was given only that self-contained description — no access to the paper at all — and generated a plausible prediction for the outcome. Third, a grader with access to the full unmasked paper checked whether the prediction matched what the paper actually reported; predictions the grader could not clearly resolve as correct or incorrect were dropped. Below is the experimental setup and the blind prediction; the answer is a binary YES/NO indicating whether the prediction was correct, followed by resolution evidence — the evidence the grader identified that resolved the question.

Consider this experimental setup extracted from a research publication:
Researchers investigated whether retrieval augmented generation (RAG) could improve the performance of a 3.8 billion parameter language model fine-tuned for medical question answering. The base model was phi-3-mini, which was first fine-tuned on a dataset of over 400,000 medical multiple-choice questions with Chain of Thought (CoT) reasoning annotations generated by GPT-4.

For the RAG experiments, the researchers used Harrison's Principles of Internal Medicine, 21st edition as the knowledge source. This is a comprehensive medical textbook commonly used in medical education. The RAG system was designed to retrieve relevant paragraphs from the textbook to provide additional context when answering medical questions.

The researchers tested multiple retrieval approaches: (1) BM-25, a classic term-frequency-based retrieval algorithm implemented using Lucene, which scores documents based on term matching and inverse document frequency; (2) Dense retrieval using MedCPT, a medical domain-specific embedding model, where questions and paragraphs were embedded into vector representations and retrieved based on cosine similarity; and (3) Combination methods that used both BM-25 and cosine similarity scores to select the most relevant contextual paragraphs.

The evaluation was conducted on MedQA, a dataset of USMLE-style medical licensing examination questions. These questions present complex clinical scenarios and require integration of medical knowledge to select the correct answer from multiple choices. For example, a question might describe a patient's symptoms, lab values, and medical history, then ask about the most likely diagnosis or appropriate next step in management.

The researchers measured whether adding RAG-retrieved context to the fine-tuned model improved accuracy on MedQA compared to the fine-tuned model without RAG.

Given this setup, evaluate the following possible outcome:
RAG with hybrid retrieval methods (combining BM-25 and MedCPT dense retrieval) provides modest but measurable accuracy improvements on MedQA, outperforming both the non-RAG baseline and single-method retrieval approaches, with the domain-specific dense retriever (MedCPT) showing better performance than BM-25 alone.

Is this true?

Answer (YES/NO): NO